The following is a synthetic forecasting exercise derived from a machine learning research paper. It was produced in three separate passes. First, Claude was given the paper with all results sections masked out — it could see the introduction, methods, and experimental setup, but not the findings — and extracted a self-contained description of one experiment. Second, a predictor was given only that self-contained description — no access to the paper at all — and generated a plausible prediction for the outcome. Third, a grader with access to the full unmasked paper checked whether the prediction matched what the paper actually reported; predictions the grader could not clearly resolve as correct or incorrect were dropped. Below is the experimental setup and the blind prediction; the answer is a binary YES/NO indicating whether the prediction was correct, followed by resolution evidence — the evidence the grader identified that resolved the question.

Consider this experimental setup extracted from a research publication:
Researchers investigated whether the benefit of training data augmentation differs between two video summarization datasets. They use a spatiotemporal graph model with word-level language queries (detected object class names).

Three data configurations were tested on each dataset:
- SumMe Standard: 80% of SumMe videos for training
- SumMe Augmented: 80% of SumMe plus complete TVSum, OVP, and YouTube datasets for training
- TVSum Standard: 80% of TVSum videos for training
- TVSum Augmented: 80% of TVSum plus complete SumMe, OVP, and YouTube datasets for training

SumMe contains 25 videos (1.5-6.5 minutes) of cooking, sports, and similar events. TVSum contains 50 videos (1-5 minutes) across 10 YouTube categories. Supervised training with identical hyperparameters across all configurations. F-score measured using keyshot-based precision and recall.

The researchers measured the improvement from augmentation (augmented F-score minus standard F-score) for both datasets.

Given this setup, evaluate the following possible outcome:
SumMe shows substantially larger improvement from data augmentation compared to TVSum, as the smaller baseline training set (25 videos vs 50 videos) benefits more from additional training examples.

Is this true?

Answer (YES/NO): NO